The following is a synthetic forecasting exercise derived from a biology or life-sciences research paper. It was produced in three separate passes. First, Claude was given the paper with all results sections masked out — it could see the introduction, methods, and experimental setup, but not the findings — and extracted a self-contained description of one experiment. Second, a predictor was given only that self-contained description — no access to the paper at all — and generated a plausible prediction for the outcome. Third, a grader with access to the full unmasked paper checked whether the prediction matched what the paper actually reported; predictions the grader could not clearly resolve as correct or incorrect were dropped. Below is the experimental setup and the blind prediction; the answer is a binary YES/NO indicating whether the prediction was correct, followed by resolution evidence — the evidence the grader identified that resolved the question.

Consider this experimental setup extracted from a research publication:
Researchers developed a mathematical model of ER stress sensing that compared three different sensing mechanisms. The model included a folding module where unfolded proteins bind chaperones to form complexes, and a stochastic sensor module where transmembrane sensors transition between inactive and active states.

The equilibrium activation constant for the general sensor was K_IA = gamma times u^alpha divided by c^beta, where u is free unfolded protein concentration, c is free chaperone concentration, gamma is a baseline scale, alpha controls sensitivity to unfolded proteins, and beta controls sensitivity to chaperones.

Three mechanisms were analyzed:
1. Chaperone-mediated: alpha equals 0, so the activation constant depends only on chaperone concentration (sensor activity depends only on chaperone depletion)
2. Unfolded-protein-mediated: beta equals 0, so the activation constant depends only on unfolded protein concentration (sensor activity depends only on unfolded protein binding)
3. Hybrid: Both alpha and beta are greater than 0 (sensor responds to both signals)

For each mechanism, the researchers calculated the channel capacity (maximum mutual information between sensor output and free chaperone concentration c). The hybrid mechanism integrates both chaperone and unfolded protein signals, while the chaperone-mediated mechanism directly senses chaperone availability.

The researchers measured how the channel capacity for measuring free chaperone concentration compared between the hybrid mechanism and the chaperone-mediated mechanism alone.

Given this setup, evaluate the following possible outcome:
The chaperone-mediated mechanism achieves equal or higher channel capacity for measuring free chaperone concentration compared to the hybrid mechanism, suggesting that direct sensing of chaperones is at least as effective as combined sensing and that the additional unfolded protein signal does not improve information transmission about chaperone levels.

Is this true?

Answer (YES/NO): NO